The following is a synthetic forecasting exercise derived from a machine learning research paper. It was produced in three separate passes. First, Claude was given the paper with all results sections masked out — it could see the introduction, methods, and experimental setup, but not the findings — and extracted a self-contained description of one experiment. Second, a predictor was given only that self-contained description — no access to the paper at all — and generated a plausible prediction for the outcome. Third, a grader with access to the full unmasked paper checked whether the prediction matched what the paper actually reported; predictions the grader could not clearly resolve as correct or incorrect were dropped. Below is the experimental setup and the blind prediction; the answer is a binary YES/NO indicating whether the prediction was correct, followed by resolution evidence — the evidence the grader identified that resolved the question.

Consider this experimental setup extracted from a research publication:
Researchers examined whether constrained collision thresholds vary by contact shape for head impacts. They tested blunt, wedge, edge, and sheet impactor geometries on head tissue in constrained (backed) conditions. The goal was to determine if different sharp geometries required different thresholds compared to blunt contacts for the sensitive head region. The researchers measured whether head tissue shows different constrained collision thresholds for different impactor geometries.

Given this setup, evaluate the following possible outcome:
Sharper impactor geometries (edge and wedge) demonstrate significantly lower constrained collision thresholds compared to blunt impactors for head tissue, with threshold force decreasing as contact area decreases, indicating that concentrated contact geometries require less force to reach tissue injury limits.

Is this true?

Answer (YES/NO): NO